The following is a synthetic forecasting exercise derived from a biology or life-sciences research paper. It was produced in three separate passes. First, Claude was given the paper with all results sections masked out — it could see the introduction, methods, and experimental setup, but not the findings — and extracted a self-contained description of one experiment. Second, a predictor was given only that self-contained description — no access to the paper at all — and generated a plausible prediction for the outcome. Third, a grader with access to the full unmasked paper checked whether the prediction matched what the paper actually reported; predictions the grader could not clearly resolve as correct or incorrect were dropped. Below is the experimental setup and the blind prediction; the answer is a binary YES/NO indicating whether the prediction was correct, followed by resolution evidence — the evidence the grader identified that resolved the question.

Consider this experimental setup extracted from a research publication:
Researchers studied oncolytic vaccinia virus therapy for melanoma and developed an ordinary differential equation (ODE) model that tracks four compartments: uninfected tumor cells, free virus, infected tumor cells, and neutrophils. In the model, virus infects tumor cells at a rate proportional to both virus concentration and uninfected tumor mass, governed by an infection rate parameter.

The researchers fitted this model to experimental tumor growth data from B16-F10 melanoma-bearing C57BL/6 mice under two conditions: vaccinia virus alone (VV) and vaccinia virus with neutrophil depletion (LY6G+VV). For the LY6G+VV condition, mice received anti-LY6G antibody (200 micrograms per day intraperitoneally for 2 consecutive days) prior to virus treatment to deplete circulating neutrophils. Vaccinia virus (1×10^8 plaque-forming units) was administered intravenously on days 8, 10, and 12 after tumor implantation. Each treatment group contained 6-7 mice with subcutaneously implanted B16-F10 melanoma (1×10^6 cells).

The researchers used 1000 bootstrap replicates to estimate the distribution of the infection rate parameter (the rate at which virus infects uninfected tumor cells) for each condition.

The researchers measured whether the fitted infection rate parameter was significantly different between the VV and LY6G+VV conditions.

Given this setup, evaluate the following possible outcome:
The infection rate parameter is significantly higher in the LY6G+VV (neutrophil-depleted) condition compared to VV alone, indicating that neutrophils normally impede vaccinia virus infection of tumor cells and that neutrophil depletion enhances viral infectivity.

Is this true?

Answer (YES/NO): NO